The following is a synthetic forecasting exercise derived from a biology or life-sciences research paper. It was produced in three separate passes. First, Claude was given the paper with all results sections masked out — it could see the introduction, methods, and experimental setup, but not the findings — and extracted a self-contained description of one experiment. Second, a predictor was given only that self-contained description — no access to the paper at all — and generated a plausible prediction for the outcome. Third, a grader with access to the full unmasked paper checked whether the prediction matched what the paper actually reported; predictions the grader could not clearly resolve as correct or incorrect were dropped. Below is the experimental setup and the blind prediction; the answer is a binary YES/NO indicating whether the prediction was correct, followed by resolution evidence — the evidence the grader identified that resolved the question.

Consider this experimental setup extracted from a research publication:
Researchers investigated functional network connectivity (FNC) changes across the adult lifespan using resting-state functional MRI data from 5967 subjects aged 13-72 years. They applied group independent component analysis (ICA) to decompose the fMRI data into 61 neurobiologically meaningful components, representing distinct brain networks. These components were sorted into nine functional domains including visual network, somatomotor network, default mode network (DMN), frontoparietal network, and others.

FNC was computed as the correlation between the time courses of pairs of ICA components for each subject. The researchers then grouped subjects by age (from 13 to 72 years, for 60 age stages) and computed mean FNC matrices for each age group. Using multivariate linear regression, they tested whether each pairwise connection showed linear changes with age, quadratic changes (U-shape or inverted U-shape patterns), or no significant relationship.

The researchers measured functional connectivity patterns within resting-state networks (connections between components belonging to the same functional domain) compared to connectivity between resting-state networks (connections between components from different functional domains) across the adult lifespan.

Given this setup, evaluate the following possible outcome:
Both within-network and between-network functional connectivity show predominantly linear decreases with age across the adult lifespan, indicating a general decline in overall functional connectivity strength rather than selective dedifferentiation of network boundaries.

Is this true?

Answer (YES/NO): NO